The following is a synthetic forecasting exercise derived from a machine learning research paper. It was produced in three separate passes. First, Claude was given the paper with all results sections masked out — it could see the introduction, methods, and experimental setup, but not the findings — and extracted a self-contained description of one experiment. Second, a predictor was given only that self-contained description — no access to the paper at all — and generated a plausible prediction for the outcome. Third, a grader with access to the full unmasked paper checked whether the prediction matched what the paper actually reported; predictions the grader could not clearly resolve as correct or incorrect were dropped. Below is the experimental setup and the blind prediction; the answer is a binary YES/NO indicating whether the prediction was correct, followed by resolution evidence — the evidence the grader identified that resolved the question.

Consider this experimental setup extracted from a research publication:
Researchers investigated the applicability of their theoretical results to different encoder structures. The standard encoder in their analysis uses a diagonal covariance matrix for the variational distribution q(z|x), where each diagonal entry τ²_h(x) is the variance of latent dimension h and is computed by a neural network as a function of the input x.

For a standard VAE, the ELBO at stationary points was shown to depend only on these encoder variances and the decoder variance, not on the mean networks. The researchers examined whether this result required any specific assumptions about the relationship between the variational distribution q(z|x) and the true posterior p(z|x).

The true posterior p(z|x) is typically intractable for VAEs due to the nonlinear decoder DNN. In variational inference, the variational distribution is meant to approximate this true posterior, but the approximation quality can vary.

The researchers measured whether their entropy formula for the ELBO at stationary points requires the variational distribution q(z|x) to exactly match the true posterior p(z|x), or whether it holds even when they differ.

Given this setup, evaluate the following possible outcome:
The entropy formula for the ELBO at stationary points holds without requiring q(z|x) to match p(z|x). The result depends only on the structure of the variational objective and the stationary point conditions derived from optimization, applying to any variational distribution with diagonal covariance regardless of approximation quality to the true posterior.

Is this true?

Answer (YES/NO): YES